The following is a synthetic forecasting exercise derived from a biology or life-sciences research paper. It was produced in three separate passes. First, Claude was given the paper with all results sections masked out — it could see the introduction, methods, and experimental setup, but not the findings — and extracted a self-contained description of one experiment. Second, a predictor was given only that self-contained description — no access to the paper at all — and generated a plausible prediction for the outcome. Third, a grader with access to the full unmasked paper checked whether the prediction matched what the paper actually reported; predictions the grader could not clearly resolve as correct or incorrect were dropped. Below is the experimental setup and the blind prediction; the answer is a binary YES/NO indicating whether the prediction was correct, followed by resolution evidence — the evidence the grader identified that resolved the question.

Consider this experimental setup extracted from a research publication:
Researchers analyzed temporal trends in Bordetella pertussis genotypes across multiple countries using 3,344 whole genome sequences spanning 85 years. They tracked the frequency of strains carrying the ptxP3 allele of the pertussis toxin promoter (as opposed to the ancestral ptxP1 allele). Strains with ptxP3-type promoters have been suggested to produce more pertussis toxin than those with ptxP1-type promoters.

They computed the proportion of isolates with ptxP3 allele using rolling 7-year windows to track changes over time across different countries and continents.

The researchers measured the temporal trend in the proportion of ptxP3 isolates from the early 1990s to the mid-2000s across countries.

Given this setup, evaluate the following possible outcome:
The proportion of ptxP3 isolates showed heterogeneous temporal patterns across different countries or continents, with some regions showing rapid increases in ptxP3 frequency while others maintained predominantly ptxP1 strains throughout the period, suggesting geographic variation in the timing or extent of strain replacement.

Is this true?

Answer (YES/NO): NO